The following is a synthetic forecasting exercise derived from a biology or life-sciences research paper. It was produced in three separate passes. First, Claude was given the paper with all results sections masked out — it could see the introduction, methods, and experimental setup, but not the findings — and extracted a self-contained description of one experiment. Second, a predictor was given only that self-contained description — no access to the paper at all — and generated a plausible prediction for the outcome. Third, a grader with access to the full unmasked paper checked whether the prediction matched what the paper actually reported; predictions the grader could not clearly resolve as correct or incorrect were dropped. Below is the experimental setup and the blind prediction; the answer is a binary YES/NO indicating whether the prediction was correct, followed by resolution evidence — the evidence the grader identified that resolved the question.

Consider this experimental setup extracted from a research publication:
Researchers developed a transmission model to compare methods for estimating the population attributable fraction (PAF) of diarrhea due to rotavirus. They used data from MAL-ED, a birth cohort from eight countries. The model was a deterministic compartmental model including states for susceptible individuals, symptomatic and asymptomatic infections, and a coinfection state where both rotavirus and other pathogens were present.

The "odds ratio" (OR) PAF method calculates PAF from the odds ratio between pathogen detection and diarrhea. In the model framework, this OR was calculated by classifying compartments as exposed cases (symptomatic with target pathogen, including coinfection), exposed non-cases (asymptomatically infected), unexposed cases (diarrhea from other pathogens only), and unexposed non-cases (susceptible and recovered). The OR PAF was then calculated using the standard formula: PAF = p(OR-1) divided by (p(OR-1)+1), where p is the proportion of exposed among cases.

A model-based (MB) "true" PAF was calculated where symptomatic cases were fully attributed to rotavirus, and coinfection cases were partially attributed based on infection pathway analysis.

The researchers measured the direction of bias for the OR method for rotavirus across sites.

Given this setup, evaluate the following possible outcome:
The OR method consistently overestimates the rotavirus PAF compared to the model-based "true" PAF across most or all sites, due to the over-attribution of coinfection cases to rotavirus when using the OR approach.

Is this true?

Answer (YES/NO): NO